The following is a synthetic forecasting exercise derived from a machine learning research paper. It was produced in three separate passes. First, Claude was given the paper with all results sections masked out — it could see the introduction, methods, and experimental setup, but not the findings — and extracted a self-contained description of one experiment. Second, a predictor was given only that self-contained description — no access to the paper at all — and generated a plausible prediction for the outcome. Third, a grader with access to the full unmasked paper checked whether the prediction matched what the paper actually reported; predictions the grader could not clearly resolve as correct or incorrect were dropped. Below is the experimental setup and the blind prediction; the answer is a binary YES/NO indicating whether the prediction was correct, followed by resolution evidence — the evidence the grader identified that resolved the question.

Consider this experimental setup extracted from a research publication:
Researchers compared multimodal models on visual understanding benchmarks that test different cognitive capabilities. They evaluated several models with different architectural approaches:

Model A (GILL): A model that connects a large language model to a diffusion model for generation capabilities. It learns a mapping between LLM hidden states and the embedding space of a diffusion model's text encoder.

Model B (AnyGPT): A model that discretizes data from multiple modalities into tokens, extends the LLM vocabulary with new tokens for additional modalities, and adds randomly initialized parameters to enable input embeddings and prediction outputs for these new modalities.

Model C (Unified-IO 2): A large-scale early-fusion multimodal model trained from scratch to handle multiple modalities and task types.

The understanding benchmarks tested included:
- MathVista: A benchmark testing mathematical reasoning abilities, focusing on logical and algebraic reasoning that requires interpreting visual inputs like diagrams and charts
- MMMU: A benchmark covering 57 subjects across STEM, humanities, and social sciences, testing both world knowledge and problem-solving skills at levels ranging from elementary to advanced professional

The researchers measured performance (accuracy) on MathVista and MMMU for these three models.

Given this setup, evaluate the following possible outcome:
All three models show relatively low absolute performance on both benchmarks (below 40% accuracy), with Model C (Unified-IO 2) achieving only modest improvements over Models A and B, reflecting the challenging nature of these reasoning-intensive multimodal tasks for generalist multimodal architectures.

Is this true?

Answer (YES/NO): NO